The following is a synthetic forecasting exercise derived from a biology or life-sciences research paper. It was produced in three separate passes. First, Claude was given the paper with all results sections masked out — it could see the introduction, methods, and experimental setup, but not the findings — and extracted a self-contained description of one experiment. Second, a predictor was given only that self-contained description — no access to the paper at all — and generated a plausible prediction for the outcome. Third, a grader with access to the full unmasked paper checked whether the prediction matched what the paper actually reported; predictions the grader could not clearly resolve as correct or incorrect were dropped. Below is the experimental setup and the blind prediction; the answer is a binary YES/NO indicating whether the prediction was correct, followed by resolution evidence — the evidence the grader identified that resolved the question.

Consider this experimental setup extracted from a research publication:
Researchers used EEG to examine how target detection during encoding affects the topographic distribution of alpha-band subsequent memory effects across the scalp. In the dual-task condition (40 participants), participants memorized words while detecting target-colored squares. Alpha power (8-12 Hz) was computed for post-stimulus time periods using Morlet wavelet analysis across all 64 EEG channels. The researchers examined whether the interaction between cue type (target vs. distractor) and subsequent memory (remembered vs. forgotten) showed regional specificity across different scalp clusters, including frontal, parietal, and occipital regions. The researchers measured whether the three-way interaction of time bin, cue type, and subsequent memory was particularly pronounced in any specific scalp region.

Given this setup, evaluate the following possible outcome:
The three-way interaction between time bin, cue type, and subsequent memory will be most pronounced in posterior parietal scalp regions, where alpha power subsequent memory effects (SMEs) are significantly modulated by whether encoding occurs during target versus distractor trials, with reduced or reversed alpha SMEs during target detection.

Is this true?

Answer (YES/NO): NO